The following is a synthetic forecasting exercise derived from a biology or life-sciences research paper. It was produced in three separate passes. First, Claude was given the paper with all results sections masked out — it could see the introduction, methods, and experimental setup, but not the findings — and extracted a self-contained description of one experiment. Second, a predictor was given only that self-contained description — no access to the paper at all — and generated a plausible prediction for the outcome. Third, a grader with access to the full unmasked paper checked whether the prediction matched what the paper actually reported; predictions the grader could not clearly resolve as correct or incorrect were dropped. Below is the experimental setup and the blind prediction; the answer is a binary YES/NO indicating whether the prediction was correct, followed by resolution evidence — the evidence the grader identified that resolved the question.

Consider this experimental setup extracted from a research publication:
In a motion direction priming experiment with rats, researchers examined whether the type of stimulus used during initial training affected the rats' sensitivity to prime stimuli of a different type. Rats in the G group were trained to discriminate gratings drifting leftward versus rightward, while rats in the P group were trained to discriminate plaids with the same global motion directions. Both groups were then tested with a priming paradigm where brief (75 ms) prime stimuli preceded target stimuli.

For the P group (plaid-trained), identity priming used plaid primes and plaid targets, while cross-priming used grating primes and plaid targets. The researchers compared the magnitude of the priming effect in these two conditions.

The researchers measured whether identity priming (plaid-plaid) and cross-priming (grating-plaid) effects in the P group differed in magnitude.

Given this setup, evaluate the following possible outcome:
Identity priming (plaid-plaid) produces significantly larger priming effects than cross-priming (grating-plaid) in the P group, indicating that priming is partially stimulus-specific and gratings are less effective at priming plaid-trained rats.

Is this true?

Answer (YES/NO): NO